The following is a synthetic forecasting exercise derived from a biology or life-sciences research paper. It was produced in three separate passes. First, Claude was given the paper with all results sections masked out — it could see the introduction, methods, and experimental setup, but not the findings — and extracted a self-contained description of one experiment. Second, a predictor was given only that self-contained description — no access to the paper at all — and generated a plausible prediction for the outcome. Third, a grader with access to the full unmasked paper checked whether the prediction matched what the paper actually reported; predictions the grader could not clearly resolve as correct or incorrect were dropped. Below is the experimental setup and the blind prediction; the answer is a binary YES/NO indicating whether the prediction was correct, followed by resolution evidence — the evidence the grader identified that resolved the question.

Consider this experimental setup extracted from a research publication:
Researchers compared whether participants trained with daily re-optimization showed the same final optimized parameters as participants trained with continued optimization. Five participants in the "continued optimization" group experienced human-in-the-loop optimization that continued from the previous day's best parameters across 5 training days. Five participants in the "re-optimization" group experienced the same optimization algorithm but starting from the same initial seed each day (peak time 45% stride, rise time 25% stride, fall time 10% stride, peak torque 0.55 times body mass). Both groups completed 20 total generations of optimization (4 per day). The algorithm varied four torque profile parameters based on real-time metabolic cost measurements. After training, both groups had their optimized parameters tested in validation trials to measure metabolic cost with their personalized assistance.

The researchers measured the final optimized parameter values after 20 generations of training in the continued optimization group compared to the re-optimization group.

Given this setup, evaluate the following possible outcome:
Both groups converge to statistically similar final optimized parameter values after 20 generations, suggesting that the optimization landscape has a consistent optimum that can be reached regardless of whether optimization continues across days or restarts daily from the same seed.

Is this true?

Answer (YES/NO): NO